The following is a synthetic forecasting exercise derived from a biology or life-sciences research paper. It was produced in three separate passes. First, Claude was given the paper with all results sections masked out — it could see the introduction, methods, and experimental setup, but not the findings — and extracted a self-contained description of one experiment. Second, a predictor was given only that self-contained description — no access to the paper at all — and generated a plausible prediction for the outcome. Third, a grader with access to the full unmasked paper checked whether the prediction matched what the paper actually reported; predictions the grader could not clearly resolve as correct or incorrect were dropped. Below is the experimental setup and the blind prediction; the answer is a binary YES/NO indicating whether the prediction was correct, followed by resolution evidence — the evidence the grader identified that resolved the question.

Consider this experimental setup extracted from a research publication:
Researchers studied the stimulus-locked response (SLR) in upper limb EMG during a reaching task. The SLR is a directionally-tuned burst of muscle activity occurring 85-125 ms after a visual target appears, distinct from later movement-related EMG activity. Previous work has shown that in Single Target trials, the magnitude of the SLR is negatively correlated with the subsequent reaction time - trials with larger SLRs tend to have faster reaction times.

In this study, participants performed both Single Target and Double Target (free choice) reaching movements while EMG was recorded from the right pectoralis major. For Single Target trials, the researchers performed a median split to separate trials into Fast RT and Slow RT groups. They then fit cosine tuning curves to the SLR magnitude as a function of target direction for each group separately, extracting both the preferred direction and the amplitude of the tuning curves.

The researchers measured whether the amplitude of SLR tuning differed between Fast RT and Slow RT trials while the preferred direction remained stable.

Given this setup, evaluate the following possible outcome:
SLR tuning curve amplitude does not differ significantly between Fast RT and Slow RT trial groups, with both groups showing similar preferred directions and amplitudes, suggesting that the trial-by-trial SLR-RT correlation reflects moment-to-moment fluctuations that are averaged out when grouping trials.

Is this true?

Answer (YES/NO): NO